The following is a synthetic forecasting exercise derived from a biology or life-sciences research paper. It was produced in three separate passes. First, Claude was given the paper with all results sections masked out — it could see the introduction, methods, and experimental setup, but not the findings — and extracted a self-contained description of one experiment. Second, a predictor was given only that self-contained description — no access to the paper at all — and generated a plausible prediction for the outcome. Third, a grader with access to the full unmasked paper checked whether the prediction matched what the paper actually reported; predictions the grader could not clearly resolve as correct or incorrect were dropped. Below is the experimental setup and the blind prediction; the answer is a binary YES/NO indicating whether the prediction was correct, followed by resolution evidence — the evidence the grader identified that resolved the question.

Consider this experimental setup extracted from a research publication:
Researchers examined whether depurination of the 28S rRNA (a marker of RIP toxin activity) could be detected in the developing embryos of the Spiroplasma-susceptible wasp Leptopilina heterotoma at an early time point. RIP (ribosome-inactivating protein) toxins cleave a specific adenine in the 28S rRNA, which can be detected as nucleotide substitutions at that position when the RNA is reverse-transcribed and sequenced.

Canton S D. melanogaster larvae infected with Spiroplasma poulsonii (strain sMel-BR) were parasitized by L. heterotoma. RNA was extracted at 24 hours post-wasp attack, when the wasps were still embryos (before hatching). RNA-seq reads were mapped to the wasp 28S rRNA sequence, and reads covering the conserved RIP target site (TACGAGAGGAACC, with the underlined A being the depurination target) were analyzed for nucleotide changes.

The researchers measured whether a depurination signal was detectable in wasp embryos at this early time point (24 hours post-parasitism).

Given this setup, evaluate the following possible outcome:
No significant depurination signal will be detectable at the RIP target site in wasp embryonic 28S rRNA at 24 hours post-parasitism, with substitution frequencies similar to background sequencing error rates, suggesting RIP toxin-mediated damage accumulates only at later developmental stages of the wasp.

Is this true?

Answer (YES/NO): YES